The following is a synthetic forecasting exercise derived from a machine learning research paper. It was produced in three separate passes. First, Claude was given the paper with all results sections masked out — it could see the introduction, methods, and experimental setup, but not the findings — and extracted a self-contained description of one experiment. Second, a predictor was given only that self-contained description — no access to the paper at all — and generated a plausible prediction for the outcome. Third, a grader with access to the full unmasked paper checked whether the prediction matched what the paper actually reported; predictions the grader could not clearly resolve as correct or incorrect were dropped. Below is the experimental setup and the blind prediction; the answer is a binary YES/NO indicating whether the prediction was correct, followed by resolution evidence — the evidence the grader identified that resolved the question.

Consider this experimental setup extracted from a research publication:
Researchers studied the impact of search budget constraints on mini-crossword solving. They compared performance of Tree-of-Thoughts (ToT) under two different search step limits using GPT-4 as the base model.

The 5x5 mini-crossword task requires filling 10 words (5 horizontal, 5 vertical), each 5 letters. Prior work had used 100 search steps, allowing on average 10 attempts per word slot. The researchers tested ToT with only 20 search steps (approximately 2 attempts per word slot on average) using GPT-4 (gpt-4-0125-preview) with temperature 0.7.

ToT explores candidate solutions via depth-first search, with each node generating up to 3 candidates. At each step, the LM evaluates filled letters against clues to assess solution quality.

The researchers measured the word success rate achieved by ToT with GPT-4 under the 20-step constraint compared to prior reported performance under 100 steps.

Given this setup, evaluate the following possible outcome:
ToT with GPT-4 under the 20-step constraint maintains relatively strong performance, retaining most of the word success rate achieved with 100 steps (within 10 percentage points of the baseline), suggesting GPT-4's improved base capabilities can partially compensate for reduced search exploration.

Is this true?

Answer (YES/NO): NO